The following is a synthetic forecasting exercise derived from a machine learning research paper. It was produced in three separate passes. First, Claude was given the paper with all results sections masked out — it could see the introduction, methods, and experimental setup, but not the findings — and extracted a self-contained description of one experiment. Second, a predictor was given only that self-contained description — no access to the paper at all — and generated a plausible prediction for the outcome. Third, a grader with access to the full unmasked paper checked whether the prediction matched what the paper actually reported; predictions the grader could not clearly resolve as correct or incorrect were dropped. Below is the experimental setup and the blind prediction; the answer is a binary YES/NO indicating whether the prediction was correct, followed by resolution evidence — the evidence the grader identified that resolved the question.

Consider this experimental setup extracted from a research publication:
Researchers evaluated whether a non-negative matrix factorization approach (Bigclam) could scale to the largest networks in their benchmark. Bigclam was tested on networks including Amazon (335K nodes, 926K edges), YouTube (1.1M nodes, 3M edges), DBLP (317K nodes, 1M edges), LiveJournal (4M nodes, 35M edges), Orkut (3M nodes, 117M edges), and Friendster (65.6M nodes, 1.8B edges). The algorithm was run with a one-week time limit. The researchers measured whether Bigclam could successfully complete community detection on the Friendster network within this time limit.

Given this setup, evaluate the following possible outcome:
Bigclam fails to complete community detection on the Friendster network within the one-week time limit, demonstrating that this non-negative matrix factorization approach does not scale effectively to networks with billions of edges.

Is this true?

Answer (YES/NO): YES